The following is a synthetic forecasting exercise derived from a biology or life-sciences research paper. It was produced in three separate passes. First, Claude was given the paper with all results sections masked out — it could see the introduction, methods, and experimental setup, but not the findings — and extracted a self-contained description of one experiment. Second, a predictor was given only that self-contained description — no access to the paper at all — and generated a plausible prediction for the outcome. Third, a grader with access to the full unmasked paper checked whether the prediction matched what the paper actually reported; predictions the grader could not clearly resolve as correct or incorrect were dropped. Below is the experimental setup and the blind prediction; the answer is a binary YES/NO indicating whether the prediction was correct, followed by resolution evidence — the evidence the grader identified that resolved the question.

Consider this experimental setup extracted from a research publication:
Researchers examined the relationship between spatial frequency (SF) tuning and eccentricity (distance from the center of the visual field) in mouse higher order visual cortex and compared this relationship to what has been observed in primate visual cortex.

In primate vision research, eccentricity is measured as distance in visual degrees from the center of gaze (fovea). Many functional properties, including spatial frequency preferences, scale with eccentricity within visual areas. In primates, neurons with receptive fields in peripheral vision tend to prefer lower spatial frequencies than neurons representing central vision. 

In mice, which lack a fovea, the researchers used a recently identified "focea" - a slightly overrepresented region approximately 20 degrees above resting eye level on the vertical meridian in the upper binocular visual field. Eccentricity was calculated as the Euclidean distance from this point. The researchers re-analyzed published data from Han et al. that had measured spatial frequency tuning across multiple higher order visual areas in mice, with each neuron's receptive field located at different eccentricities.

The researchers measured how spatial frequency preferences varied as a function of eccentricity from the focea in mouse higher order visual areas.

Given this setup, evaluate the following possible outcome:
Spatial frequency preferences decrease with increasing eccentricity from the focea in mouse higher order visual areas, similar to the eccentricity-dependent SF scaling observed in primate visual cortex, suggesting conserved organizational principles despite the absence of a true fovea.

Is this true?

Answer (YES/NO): NO